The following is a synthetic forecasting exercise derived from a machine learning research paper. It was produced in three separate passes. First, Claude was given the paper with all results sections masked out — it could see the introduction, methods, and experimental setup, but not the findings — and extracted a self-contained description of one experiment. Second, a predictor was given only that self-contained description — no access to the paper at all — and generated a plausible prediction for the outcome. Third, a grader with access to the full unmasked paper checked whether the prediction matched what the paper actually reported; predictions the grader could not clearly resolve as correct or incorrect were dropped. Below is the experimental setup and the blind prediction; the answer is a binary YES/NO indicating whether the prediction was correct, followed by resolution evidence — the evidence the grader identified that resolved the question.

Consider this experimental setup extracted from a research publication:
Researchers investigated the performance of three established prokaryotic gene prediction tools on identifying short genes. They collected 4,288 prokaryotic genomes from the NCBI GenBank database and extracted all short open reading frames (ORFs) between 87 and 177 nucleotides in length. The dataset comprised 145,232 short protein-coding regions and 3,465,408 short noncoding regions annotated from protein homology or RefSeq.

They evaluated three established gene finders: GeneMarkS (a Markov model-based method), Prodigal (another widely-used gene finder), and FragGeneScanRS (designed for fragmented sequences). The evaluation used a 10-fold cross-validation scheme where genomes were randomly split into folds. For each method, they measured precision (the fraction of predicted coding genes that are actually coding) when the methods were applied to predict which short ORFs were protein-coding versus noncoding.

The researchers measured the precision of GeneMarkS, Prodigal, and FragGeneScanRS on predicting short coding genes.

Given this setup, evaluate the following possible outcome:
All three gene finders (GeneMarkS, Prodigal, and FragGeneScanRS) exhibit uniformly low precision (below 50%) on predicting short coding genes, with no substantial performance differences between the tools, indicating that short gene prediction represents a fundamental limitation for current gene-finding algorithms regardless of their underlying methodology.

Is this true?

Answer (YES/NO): NO